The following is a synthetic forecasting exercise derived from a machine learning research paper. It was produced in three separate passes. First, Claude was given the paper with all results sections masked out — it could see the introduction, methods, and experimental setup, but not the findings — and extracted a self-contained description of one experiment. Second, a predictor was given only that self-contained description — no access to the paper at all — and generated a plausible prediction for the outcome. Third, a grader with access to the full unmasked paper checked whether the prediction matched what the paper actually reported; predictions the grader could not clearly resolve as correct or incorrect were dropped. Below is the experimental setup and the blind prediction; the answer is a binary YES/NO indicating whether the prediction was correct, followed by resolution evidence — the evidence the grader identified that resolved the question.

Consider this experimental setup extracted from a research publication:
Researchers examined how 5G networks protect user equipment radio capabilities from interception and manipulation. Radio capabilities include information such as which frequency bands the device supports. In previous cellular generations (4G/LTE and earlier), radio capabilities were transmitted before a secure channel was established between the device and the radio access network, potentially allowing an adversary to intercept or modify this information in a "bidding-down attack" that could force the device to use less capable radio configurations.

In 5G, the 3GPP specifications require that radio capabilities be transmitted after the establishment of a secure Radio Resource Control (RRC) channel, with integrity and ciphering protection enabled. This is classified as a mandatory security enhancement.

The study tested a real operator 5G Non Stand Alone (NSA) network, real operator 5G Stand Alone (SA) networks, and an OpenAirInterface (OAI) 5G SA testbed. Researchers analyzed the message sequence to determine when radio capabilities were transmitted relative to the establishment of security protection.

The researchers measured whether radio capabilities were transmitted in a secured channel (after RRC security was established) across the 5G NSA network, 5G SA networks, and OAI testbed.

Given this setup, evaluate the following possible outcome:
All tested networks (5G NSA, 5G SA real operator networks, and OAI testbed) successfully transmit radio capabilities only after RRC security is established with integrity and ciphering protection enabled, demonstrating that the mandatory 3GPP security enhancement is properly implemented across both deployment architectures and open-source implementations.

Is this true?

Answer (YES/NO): NO